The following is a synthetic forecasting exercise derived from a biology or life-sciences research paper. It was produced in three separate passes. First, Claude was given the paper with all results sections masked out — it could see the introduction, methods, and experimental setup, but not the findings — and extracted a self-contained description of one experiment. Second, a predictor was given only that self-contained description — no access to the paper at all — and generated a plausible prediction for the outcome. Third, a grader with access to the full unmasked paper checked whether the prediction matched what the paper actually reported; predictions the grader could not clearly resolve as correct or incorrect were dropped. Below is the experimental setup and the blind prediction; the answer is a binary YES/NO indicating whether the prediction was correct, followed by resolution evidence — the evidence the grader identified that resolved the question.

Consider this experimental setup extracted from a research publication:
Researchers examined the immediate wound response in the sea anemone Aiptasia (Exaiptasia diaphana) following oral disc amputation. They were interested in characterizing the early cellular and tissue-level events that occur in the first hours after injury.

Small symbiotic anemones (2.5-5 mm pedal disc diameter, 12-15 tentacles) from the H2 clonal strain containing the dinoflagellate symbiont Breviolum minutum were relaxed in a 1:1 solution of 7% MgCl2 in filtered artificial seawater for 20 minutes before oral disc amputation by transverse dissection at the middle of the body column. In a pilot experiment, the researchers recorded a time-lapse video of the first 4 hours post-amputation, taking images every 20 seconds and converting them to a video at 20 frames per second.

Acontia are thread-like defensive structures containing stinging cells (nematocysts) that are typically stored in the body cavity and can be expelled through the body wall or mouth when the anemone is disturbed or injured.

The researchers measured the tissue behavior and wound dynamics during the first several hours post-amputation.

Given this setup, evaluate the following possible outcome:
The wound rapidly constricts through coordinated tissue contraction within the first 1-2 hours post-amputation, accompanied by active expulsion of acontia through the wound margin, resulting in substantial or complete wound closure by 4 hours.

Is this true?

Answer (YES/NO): NO